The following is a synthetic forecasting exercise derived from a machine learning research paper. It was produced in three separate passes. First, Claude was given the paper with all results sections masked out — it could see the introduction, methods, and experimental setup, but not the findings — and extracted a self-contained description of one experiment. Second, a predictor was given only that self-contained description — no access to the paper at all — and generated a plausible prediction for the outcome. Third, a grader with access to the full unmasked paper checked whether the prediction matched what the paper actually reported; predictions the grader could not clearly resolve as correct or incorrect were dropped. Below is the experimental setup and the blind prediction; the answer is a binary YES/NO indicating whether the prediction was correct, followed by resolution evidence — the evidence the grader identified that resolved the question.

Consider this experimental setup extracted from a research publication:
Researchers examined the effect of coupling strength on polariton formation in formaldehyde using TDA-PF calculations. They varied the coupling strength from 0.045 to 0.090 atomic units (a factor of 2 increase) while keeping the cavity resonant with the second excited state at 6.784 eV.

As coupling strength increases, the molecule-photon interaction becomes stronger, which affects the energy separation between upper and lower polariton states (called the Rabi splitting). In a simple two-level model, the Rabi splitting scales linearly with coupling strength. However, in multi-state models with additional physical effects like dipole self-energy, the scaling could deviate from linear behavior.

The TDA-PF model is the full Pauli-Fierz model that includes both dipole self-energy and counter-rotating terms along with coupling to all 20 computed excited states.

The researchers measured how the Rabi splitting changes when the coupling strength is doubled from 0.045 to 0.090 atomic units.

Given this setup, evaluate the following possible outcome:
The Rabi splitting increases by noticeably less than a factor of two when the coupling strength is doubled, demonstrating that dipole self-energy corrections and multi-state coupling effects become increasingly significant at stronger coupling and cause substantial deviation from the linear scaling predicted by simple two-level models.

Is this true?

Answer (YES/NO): NO